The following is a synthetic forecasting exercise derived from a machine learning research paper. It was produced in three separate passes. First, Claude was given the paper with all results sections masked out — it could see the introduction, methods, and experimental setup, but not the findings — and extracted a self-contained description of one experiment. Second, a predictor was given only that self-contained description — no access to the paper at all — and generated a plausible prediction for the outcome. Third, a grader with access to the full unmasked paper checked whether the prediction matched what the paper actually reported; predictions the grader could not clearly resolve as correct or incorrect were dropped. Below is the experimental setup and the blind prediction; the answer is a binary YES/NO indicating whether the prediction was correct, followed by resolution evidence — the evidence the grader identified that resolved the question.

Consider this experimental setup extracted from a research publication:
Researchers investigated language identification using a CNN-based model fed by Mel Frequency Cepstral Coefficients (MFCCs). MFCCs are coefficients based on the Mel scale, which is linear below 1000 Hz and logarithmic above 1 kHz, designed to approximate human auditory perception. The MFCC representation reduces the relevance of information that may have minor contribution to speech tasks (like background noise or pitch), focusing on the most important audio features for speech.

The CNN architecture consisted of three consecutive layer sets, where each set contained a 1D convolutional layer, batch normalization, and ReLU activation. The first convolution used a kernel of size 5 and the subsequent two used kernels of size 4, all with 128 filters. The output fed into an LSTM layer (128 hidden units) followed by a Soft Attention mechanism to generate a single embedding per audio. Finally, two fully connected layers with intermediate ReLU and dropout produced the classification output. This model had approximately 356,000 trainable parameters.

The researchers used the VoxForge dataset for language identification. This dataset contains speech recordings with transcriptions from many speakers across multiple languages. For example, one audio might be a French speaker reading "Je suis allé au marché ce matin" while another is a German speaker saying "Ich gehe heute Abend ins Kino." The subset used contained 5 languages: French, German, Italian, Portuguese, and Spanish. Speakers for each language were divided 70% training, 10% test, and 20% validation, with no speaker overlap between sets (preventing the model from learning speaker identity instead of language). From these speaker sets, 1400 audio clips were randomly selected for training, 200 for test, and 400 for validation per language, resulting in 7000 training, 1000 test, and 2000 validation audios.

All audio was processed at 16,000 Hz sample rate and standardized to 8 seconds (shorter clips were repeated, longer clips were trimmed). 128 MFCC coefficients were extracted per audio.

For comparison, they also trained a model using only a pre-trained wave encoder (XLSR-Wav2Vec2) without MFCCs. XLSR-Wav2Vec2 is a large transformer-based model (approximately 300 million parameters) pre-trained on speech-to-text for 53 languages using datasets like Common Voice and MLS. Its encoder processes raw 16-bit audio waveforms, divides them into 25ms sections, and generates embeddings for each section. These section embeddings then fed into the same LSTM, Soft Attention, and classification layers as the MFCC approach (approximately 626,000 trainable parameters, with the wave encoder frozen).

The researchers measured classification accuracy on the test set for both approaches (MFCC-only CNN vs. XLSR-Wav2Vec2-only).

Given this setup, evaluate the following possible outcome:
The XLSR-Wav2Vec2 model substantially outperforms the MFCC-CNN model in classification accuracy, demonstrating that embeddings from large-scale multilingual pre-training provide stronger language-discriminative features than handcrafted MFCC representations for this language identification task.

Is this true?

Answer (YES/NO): YES